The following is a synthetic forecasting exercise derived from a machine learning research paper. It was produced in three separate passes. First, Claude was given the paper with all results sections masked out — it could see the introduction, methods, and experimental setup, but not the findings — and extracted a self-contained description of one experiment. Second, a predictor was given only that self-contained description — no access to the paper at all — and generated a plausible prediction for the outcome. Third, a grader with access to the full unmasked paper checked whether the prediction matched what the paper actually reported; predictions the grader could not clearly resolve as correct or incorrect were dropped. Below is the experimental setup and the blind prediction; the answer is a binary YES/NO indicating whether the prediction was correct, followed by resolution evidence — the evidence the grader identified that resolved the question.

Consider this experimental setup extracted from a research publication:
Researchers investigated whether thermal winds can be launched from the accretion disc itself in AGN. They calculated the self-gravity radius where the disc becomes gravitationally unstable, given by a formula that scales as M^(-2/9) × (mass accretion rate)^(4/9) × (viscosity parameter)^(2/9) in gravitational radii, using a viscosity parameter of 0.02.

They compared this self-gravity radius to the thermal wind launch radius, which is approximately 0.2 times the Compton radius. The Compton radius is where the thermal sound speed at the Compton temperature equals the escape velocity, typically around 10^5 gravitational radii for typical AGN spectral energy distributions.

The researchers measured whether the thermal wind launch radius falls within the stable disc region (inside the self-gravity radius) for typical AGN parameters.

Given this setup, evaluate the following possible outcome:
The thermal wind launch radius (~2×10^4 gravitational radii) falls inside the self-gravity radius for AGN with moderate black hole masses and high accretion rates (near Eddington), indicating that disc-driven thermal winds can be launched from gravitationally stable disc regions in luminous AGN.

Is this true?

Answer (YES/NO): NO